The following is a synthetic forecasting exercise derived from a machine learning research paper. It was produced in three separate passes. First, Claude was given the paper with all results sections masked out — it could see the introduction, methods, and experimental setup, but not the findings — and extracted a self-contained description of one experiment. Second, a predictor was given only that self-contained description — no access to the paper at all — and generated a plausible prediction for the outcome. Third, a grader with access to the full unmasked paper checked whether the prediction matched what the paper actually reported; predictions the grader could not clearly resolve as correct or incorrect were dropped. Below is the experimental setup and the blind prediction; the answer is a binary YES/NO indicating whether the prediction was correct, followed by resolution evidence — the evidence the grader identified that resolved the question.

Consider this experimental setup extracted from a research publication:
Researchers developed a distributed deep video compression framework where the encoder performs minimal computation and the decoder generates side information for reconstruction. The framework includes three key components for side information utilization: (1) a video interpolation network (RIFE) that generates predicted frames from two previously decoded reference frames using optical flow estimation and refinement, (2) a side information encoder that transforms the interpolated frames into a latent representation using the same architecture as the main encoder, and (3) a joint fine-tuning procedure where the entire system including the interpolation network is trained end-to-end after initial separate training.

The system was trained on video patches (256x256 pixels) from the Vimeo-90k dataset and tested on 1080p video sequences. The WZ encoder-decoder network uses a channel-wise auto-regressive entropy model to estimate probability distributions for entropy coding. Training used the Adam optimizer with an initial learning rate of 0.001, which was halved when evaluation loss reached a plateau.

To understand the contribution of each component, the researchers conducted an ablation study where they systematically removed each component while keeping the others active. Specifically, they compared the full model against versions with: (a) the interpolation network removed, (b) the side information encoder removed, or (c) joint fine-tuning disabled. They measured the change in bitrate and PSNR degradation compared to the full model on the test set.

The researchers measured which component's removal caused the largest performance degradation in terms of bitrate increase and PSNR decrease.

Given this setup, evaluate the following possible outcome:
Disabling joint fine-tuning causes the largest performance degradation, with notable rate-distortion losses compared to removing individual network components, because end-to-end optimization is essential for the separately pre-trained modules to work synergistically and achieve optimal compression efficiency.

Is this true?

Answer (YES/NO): NO